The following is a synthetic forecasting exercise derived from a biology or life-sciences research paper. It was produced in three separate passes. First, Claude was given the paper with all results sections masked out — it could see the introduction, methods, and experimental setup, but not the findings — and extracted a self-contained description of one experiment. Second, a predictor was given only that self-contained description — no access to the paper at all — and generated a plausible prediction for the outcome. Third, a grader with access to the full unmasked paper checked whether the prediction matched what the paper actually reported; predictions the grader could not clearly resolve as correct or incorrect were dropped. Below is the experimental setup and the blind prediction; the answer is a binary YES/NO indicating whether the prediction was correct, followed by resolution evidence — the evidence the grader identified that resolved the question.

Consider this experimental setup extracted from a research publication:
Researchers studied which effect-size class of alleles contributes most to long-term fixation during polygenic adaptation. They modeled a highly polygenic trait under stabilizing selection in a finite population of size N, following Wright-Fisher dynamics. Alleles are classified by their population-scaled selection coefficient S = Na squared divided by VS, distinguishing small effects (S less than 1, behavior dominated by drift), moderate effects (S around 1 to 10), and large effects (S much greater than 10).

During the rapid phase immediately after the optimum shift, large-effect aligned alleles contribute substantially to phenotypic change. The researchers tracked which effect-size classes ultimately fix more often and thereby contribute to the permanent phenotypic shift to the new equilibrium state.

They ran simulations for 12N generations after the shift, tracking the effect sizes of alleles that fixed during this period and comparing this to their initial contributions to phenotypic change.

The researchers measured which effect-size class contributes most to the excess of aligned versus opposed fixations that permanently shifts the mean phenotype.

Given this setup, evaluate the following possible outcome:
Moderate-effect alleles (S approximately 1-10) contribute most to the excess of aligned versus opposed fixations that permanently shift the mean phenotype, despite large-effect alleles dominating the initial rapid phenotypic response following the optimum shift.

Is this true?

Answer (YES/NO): YES